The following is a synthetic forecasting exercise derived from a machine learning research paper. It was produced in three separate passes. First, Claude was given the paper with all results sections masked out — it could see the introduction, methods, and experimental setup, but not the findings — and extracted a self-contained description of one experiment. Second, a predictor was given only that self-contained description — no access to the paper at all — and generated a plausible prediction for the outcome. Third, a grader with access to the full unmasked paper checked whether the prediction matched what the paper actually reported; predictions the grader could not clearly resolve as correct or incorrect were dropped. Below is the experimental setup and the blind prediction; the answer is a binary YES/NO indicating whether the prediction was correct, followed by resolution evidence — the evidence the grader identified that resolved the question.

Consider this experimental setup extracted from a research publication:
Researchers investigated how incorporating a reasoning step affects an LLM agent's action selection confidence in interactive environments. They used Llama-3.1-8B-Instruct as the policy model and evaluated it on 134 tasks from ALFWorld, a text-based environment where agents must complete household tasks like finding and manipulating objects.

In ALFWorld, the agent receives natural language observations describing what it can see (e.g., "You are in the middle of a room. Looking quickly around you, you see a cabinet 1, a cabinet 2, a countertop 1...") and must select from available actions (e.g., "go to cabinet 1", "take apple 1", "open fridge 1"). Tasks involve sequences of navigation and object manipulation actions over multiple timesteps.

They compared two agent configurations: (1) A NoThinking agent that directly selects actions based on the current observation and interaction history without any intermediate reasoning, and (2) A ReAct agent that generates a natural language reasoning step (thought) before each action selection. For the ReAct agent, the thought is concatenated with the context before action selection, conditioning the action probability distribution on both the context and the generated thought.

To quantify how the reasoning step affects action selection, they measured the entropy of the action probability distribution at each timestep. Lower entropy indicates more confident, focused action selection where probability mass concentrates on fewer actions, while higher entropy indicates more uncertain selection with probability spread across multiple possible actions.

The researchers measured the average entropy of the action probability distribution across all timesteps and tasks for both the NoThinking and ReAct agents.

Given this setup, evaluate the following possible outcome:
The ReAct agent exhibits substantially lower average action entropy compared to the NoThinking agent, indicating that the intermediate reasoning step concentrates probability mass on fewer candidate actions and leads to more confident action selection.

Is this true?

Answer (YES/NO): YES